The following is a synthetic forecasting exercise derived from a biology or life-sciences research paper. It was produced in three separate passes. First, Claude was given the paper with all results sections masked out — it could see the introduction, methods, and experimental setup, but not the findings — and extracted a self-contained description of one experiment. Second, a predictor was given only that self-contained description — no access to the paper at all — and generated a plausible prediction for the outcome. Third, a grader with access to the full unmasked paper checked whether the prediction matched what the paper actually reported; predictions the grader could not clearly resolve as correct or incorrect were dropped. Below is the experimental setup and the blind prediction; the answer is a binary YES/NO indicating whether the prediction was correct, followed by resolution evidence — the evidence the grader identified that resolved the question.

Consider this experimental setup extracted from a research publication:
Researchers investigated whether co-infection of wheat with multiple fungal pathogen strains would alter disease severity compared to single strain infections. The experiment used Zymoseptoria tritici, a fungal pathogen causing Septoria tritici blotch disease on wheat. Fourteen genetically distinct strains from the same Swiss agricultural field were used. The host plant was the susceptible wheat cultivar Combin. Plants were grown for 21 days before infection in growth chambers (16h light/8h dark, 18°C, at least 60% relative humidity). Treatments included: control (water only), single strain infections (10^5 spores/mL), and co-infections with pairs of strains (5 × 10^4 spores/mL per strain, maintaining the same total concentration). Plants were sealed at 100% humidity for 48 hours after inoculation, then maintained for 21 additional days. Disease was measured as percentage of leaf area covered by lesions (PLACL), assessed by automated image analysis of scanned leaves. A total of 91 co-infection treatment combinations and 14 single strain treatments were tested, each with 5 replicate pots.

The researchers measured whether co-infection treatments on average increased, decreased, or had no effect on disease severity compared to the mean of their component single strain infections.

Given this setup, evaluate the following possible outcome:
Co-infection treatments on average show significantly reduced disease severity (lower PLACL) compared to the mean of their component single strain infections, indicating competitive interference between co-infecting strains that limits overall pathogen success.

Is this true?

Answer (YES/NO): NO